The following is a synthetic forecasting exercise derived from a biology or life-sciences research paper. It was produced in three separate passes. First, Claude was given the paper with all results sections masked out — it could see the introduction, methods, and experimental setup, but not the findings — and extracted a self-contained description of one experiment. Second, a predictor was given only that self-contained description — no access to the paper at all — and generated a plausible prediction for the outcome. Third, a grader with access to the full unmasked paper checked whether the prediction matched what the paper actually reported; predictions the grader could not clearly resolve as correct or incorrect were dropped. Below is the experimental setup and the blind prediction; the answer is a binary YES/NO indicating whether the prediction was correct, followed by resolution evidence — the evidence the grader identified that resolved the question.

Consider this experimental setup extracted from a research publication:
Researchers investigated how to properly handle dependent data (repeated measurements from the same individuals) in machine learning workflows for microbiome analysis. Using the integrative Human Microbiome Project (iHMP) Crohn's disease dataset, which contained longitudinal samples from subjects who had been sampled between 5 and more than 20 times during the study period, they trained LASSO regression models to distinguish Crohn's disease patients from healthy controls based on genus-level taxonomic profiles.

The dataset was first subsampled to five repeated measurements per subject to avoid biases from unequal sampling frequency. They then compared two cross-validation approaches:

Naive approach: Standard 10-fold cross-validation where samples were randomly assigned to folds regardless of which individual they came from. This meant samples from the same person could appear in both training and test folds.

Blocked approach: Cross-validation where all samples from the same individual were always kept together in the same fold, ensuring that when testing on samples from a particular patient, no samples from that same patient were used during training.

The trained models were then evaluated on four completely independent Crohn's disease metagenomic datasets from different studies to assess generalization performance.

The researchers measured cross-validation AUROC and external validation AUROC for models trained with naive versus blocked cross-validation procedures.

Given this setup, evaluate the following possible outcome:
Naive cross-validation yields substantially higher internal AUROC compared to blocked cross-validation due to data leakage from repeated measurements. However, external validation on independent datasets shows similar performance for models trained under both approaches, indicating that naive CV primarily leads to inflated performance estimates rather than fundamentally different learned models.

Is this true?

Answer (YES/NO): NO